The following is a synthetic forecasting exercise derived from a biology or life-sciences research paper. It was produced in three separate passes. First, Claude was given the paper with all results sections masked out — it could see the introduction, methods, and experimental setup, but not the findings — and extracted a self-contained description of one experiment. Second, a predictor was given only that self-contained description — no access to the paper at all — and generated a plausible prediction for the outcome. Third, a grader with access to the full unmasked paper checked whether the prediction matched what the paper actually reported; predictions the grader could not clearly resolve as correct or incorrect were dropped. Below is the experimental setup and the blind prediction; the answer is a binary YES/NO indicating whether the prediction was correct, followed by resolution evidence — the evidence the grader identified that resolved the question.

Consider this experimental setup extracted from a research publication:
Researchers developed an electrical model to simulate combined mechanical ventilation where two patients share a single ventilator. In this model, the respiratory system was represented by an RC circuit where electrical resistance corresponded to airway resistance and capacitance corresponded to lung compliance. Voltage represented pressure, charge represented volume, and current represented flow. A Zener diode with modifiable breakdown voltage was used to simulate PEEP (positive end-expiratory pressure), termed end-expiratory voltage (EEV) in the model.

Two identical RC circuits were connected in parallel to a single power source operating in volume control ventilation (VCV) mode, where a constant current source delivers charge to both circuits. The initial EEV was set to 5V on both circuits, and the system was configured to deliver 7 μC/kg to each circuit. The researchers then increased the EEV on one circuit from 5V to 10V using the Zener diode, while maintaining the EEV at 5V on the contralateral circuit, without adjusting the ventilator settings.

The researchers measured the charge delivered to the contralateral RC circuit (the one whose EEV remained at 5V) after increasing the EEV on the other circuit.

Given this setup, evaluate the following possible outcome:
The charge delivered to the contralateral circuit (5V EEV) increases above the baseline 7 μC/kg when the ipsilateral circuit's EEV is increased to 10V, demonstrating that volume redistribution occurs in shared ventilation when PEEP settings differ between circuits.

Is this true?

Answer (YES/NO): YES